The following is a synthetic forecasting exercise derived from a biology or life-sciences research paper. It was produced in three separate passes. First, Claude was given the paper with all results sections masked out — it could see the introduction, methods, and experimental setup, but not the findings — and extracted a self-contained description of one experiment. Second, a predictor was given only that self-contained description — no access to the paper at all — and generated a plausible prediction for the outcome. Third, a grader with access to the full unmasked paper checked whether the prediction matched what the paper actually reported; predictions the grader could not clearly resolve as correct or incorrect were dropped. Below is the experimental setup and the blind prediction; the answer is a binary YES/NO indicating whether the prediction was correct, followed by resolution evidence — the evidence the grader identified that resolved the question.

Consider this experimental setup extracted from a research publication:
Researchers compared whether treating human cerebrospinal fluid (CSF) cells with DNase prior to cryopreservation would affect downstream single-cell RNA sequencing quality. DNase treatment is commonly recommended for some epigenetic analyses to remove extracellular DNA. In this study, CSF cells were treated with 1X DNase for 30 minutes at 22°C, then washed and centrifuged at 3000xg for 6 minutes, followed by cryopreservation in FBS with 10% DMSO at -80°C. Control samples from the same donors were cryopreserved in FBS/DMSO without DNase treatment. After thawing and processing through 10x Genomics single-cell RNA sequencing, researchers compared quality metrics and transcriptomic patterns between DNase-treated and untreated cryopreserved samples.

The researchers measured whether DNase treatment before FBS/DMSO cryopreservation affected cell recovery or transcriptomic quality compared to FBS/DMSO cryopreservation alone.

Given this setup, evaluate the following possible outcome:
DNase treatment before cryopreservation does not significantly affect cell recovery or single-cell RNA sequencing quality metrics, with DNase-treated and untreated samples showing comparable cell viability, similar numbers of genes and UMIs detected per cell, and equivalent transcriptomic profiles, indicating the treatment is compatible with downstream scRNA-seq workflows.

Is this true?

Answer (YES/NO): YES